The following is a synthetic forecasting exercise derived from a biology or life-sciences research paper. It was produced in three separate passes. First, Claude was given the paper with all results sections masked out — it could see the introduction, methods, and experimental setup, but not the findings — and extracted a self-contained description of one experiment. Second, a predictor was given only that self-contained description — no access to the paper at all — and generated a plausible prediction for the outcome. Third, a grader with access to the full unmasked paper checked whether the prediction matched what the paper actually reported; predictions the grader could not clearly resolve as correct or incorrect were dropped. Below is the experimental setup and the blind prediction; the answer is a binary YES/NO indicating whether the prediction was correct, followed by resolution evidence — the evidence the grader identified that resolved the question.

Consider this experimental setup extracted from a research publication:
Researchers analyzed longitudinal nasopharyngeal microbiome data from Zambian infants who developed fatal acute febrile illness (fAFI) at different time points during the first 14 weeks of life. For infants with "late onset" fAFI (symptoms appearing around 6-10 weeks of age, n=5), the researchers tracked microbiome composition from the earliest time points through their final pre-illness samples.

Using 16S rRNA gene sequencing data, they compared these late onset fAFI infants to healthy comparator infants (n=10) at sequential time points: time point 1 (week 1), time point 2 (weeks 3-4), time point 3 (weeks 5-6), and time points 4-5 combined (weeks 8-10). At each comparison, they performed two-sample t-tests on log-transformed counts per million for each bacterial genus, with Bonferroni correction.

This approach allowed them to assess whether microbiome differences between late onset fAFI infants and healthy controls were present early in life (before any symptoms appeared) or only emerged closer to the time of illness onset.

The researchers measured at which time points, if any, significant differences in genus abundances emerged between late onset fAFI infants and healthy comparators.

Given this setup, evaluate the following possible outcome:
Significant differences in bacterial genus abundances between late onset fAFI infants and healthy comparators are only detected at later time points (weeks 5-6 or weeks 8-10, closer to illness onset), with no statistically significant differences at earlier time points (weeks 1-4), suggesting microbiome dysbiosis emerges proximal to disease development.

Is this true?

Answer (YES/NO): NO